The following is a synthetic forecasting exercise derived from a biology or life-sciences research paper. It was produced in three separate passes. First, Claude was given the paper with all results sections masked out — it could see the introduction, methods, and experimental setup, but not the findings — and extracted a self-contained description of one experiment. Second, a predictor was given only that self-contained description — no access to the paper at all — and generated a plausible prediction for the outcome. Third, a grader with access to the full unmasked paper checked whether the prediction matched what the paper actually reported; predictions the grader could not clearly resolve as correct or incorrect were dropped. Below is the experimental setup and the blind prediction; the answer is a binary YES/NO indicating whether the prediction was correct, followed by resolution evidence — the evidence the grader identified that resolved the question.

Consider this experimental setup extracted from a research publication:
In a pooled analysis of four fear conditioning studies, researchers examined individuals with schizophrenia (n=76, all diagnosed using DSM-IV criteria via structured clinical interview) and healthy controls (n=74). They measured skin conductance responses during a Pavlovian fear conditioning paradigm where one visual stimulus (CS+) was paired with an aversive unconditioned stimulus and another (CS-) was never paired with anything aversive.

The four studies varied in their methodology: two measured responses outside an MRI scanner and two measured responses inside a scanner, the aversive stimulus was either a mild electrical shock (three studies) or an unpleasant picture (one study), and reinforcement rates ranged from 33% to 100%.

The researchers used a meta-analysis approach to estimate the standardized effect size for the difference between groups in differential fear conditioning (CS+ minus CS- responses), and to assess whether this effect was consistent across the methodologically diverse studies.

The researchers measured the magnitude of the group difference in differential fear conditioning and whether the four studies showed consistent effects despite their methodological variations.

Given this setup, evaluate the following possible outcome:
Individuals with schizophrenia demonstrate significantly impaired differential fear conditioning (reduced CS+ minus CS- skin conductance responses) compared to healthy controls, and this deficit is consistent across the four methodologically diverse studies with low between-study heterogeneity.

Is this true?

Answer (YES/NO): YES